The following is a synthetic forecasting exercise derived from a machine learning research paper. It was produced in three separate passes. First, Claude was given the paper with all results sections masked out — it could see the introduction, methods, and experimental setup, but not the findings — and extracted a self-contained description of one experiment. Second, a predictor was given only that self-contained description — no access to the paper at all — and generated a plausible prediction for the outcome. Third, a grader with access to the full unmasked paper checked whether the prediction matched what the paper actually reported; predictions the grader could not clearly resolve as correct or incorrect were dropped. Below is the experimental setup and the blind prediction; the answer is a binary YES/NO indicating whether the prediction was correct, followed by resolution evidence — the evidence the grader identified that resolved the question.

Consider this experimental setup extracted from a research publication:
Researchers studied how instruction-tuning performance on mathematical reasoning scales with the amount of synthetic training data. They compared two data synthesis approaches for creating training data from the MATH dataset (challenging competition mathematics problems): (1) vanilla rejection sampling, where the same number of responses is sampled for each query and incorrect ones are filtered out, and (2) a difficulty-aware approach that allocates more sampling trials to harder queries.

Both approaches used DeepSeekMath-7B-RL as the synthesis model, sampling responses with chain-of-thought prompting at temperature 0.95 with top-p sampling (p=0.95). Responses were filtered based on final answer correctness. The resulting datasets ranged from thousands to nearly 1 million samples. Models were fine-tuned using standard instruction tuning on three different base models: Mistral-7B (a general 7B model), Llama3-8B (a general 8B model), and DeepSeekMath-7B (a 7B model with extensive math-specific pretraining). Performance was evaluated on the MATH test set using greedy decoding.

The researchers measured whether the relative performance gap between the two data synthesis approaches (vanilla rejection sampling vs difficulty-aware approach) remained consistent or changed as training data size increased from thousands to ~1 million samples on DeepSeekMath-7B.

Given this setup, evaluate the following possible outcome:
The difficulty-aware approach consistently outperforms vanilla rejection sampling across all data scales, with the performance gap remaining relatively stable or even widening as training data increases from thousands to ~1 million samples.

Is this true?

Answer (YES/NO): NO